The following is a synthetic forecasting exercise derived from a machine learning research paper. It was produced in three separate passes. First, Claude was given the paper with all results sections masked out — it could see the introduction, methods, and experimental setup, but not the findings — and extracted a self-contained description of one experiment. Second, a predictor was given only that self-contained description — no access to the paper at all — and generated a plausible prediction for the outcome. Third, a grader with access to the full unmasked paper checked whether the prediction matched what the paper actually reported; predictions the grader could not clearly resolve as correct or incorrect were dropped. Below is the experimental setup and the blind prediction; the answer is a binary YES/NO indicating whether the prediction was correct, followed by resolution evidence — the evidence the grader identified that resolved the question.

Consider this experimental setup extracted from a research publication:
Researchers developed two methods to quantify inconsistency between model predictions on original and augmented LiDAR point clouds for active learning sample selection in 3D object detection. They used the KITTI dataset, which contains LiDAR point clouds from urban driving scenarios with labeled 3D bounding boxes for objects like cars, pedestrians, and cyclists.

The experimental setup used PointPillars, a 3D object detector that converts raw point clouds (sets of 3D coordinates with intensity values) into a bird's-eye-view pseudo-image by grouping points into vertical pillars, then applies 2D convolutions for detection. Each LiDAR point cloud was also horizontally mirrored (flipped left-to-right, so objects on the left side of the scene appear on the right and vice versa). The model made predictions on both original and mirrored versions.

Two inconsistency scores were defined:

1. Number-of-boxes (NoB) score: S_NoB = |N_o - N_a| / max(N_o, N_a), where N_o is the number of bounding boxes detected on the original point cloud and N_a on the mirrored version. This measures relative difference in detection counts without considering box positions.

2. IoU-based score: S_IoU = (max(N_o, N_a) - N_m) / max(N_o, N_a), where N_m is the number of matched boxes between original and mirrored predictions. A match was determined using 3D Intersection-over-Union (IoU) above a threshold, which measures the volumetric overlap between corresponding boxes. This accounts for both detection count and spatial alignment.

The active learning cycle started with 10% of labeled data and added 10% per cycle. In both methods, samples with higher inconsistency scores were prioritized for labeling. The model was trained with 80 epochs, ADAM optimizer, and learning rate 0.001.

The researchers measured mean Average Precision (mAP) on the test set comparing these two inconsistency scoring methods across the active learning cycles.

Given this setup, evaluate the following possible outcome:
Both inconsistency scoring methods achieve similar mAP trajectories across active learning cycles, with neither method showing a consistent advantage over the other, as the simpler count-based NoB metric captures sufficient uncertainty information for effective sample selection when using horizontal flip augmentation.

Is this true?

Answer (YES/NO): NO